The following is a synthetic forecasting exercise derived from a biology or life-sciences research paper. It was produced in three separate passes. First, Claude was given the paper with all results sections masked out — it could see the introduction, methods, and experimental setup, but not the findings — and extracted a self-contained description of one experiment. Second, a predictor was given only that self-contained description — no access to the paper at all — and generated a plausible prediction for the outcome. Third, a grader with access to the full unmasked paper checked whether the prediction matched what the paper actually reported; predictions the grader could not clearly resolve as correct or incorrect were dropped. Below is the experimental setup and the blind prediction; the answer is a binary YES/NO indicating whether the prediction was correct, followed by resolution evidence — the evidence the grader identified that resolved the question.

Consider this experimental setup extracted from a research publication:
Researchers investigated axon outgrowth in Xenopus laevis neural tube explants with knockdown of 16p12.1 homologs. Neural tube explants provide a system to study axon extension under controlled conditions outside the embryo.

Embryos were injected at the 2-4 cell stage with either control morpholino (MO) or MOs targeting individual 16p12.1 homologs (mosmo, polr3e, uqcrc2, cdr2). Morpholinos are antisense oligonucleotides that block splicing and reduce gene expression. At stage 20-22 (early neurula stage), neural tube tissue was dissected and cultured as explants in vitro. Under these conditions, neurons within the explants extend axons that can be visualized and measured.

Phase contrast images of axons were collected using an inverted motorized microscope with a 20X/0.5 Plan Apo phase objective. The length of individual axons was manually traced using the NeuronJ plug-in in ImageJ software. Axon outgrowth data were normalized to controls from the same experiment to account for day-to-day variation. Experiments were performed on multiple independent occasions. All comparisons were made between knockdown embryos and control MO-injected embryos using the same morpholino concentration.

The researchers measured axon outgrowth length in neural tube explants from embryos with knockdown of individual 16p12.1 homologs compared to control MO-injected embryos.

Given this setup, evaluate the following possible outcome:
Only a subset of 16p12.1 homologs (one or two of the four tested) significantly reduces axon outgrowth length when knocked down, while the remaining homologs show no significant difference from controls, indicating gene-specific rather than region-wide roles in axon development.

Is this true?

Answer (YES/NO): YES